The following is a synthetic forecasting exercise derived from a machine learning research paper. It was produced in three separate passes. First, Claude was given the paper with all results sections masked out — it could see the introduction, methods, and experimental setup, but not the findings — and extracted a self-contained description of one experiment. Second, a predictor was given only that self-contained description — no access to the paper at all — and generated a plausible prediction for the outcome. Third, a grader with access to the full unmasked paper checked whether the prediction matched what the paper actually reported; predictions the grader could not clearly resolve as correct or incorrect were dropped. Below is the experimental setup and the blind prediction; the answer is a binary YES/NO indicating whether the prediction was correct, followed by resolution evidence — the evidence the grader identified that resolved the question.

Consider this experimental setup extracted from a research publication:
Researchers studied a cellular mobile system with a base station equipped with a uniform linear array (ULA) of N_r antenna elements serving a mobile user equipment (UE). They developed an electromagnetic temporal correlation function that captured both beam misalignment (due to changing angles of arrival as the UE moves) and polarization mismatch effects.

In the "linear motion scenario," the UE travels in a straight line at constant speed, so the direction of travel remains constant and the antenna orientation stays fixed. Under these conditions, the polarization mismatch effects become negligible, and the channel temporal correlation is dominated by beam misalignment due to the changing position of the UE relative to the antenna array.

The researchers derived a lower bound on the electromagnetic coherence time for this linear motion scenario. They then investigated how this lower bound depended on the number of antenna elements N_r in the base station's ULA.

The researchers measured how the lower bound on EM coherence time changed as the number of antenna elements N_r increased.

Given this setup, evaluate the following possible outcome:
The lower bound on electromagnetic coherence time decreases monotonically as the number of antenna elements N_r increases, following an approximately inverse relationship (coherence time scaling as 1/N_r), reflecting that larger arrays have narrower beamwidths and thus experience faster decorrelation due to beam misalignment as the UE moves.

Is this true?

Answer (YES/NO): YES